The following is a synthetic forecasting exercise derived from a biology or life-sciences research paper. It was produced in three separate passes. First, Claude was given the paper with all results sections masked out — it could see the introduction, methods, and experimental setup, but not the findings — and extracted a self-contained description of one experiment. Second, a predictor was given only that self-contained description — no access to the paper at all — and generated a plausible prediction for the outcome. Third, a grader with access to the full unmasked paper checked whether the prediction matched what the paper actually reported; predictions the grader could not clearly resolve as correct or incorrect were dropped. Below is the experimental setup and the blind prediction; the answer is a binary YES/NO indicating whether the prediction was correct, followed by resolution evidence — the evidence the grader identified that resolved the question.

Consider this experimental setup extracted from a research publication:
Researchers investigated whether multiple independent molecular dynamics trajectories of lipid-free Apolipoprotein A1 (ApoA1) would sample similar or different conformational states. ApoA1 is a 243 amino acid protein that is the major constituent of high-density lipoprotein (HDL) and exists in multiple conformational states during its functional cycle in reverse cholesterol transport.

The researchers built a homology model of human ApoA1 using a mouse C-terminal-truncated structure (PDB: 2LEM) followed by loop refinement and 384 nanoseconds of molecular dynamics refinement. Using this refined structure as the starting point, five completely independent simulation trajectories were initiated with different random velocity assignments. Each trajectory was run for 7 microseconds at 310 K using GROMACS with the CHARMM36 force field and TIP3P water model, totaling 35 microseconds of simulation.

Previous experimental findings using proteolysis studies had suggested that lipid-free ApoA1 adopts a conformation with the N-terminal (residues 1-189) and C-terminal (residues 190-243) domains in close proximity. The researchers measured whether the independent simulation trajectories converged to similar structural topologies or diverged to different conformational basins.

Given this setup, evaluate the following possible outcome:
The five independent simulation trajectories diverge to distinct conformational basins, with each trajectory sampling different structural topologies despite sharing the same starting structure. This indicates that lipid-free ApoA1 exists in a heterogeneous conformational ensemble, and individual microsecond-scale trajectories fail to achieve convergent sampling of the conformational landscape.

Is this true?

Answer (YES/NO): NO